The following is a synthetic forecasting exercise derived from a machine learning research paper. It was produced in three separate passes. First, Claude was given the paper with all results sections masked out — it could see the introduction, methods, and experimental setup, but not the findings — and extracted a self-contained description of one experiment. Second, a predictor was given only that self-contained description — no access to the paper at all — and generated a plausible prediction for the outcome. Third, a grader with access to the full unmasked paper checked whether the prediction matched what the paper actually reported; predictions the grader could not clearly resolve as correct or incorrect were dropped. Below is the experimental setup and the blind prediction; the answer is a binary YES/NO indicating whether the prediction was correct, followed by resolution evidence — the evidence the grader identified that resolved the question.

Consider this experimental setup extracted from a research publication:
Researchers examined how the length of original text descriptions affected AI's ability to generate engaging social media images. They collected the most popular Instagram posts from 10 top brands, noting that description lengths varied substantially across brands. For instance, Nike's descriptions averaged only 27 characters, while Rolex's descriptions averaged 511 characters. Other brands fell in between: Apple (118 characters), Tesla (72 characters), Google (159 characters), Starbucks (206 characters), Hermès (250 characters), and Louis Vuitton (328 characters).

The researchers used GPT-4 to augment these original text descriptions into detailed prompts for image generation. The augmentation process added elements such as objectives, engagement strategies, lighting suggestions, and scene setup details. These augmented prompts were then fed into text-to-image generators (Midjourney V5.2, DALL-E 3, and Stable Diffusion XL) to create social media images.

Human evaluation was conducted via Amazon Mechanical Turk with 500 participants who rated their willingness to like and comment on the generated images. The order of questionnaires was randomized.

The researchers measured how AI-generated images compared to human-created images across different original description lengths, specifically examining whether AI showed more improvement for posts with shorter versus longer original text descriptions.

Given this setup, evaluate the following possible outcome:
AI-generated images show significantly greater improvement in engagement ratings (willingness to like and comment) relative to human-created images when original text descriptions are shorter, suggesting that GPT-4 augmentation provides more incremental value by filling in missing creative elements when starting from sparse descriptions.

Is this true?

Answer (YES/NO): YES